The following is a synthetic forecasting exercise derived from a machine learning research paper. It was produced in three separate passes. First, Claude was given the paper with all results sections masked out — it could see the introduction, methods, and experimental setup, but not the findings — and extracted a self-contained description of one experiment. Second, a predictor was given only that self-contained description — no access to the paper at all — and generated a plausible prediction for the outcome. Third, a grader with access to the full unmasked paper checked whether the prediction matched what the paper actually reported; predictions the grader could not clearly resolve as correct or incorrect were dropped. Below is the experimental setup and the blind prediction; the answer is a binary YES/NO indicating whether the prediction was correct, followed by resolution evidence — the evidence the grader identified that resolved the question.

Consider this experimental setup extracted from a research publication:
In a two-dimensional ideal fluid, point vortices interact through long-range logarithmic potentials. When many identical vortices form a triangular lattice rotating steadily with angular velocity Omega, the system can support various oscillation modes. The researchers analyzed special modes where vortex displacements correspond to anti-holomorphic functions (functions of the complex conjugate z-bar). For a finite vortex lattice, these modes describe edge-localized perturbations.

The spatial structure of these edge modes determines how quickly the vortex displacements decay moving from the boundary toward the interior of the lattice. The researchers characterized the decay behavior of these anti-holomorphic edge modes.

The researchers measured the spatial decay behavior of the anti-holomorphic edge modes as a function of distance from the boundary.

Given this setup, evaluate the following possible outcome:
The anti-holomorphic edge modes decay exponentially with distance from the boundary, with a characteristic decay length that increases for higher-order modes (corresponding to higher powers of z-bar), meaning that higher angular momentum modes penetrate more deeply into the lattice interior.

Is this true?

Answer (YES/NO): NO